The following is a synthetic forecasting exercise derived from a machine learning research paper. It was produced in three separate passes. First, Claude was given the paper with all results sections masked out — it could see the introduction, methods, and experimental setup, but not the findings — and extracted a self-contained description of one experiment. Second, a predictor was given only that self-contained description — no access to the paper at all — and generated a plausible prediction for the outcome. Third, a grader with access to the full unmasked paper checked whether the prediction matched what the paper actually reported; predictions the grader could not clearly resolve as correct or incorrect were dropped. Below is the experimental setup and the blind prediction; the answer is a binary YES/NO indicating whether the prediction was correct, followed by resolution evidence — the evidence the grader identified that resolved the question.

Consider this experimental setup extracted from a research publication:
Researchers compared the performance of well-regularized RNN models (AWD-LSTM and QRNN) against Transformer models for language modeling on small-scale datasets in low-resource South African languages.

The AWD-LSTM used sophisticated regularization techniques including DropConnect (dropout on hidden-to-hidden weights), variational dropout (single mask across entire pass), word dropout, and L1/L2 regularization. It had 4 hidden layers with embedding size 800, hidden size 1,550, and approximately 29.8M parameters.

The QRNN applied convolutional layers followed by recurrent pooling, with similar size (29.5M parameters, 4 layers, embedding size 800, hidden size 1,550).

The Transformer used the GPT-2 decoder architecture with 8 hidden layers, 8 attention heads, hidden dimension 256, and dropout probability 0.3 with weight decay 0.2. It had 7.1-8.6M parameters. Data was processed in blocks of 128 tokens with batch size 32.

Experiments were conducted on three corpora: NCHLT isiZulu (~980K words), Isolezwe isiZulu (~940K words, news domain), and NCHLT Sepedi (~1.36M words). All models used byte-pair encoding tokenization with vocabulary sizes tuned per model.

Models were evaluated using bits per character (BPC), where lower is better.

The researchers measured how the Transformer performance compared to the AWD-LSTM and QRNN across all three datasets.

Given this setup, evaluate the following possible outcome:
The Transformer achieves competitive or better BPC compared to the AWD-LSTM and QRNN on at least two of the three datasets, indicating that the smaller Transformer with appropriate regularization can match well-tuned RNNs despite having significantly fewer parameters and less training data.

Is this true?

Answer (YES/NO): NO